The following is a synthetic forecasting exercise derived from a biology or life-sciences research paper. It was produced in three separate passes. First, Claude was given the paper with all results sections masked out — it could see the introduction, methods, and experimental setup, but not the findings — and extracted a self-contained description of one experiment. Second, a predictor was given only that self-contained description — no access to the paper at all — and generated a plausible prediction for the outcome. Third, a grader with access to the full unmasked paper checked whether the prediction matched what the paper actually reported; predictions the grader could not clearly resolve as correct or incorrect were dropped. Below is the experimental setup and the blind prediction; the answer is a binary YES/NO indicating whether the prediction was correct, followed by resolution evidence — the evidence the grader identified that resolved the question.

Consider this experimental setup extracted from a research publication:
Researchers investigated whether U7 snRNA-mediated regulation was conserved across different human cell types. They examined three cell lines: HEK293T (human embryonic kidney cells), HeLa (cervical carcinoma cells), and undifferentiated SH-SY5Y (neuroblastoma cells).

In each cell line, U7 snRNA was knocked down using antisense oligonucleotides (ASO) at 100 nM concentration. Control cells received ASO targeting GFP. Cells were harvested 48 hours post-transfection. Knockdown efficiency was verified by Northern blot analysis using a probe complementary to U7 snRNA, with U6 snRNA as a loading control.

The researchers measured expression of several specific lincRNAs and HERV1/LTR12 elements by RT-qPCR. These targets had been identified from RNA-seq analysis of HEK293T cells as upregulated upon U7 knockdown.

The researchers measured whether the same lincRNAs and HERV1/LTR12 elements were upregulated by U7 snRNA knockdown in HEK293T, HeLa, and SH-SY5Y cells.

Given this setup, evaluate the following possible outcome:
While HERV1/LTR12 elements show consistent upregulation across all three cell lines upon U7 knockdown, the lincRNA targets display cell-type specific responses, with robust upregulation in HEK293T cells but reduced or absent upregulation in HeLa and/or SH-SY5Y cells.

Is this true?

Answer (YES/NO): NO